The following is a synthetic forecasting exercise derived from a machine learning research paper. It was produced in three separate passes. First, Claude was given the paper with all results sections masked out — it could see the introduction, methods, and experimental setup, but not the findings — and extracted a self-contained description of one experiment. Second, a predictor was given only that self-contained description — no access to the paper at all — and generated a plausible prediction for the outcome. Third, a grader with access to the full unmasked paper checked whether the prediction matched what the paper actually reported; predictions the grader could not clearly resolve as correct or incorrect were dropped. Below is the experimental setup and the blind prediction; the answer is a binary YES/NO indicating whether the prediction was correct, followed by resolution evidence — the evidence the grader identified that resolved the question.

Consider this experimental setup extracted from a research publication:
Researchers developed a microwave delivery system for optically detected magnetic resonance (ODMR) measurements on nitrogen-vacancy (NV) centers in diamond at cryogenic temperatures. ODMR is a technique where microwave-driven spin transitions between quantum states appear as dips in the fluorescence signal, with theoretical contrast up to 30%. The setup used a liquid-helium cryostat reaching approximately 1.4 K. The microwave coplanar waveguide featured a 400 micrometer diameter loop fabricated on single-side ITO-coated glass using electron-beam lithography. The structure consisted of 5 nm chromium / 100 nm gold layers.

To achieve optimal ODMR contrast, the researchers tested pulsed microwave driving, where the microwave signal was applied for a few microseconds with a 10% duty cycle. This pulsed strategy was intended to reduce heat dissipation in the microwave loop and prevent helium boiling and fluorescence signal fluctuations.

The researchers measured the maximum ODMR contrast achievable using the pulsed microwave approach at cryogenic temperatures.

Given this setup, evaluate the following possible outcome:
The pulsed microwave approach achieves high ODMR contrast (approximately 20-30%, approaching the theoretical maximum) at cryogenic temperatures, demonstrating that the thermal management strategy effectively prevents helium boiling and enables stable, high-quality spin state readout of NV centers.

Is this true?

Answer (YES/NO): NO